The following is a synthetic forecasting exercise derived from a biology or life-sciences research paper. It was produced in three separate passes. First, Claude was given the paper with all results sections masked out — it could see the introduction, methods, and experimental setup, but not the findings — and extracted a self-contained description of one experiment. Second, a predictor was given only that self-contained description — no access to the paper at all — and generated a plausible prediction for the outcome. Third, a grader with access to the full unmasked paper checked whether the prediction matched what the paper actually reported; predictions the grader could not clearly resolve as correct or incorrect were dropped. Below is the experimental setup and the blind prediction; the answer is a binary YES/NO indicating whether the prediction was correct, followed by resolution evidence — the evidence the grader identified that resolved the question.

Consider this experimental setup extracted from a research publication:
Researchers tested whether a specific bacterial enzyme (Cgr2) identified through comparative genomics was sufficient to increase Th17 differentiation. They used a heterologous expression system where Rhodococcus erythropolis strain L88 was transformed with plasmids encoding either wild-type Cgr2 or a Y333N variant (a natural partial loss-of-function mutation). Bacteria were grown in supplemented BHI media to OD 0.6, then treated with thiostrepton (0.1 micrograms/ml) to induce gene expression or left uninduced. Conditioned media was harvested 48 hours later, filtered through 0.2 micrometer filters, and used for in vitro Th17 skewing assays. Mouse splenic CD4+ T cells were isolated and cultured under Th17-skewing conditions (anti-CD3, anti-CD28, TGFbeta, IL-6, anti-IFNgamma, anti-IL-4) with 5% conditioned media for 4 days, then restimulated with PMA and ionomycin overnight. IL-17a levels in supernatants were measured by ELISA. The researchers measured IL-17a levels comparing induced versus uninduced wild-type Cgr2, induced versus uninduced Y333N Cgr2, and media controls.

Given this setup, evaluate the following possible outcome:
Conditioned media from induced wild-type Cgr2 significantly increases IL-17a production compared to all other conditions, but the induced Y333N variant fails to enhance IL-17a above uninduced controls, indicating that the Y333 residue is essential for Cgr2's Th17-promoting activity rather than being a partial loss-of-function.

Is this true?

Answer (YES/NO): YES